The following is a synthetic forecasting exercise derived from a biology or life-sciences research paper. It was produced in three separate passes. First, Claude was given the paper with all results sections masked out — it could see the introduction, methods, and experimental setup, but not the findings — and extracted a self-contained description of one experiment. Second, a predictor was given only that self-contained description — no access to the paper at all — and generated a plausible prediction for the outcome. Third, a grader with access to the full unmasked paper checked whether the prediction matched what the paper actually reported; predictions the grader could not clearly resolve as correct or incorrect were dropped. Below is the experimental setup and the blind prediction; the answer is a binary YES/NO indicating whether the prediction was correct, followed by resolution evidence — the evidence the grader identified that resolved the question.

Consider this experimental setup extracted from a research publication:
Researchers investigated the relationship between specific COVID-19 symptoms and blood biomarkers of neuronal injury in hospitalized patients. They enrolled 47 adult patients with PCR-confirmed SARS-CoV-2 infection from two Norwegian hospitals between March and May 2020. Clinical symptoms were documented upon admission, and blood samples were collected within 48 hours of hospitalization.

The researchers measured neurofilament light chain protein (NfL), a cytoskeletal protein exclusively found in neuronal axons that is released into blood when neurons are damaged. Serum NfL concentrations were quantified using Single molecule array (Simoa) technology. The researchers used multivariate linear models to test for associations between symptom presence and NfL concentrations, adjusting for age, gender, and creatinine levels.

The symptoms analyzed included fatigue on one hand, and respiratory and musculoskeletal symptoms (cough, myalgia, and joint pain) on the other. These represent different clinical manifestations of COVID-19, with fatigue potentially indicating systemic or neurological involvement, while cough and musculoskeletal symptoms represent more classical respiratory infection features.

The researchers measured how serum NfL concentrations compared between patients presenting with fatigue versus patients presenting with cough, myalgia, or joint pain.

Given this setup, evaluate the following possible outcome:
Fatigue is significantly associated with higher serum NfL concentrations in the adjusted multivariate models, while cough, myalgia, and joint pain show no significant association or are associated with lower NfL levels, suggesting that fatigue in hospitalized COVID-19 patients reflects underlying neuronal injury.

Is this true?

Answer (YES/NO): YES